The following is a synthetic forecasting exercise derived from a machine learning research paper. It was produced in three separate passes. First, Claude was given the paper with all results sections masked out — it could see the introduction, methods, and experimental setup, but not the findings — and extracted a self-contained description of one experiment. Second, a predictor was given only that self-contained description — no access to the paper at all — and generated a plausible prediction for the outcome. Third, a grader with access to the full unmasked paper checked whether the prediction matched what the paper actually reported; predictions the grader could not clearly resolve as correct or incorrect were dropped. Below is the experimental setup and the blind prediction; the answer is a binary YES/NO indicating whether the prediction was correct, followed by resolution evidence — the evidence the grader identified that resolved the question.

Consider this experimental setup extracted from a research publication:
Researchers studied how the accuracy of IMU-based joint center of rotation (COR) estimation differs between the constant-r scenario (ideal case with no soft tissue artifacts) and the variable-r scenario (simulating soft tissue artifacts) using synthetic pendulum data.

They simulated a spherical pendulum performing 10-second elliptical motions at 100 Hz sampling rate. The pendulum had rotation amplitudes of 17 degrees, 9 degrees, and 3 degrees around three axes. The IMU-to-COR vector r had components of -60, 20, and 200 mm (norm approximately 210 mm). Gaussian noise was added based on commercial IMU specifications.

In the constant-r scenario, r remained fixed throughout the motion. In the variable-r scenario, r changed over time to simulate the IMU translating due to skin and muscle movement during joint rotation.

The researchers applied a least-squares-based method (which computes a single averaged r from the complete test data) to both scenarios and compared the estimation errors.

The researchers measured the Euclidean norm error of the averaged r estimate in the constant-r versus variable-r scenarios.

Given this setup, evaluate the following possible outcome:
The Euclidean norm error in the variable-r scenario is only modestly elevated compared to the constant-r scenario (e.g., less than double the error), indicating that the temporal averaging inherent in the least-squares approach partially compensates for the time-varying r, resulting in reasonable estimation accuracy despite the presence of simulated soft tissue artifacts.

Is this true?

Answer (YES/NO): NO